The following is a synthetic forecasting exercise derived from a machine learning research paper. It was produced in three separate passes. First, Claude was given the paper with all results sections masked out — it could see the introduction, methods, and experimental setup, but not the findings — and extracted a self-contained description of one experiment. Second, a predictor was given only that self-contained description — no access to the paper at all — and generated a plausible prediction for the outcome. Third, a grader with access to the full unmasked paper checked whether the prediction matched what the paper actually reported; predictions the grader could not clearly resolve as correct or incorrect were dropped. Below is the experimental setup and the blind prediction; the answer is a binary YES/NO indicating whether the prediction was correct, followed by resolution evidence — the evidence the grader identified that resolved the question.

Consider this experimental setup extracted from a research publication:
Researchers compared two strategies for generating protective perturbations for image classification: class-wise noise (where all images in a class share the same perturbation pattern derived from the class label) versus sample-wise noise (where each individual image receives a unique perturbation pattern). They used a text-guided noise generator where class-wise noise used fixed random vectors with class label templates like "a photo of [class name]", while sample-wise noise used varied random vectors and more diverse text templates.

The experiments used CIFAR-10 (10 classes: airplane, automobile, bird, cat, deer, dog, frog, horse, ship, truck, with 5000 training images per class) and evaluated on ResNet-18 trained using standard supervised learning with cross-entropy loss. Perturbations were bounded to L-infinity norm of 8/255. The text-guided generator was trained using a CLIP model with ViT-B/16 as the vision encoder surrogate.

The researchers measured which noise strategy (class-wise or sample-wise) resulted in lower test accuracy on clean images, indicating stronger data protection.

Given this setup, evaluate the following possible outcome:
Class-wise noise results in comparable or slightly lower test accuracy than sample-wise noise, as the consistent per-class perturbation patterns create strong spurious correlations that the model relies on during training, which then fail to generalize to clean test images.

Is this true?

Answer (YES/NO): YES